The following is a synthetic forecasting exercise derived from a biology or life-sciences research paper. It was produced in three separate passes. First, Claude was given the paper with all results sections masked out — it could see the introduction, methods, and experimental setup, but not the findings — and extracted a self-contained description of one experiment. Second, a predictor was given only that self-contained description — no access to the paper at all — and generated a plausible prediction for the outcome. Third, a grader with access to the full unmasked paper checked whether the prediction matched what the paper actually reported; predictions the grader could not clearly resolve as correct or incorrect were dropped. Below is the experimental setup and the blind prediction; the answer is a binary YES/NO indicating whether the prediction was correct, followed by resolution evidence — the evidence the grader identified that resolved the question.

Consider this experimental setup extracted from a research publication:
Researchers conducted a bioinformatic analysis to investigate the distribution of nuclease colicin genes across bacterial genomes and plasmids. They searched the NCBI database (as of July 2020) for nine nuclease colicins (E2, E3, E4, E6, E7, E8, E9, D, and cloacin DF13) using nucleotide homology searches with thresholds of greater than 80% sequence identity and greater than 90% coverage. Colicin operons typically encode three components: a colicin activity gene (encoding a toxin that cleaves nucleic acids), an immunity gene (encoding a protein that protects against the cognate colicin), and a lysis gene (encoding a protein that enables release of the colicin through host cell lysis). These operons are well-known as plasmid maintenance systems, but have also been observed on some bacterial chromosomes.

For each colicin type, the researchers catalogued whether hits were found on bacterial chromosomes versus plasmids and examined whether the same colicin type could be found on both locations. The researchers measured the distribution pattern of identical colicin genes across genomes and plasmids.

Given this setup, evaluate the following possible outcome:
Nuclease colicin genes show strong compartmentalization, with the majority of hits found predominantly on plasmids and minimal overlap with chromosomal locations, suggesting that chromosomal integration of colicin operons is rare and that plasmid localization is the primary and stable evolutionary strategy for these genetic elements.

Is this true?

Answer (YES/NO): NO